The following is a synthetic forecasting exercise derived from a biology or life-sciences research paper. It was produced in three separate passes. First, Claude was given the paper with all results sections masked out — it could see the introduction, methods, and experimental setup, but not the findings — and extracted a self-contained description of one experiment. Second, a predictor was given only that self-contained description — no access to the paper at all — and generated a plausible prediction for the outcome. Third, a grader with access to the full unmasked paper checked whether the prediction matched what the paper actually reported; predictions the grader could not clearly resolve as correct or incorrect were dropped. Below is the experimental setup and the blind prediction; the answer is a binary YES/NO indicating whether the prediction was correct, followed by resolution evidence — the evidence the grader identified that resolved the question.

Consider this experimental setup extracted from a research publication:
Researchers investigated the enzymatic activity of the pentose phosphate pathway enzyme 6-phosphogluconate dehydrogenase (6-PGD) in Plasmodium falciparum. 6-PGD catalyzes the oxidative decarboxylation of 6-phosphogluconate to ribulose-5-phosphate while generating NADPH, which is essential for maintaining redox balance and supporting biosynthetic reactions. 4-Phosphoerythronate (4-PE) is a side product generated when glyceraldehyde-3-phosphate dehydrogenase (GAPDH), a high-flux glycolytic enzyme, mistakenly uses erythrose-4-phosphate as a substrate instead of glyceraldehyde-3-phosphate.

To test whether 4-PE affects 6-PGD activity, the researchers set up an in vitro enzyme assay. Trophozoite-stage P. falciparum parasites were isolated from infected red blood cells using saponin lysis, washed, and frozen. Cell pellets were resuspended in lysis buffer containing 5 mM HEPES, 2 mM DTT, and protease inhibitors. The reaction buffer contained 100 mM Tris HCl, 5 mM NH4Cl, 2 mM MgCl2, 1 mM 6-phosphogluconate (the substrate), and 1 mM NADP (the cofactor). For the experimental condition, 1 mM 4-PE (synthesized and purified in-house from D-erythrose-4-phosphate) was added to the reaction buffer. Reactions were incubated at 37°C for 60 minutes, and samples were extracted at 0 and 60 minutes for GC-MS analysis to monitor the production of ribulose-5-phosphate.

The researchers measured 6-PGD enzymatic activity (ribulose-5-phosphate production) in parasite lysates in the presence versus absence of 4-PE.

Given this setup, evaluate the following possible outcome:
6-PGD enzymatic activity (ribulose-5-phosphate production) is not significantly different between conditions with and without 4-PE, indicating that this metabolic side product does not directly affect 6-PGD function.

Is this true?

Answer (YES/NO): NO